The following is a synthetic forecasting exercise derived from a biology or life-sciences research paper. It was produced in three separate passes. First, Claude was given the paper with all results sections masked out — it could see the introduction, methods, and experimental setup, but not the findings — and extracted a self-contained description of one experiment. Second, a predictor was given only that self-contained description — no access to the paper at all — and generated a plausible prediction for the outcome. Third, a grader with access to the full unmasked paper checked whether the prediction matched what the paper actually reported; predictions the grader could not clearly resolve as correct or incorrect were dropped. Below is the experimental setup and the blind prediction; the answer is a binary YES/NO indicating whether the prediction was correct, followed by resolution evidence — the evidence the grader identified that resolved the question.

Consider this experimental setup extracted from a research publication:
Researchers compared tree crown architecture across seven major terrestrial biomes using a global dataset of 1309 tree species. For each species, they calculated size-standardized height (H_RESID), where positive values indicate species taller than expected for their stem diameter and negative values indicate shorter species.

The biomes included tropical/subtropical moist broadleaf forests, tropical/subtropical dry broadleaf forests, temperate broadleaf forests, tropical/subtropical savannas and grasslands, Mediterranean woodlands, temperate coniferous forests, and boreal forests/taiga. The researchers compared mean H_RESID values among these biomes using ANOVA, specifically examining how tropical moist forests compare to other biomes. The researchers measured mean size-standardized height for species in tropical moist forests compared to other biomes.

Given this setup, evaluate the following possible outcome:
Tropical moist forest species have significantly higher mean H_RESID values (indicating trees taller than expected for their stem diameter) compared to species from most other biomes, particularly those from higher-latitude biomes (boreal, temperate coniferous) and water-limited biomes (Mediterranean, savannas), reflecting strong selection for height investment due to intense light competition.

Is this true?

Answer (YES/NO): NO